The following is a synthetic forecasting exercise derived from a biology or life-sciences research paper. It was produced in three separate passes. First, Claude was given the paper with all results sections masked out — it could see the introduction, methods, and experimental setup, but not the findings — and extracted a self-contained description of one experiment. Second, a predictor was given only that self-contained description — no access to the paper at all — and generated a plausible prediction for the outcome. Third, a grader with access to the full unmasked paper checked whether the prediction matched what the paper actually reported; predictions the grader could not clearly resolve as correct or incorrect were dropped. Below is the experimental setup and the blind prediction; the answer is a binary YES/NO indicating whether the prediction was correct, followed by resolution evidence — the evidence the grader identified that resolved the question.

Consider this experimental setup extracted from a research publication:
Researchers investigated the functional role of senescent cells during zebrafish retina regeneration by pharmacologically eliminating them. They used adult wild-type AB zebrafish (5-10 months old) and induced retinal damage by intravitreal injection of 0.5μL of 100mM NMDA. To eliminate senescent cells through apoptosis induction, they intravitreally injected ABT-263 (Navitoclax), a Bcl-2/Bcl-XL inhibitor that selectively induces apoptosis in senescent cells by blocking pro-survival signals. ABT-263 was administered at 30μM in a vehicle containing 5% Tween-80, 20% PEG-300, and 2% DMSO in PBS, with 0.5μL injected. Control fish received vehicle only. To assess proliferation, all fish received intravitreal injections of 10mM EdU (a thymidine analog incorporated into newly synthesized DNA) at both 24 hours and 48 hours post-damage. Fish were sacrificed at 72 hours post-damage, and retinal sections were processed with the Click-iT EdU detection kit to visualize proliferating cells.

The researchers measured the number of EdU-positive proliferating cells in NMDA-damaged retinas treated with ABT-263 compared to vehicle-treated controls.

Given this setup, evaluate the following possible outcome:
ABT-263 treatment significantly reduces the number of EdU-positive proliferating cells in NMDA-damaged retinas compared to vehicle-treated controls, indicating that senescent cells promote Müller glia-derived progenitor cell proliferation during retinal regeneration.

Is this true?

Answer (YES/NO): YES